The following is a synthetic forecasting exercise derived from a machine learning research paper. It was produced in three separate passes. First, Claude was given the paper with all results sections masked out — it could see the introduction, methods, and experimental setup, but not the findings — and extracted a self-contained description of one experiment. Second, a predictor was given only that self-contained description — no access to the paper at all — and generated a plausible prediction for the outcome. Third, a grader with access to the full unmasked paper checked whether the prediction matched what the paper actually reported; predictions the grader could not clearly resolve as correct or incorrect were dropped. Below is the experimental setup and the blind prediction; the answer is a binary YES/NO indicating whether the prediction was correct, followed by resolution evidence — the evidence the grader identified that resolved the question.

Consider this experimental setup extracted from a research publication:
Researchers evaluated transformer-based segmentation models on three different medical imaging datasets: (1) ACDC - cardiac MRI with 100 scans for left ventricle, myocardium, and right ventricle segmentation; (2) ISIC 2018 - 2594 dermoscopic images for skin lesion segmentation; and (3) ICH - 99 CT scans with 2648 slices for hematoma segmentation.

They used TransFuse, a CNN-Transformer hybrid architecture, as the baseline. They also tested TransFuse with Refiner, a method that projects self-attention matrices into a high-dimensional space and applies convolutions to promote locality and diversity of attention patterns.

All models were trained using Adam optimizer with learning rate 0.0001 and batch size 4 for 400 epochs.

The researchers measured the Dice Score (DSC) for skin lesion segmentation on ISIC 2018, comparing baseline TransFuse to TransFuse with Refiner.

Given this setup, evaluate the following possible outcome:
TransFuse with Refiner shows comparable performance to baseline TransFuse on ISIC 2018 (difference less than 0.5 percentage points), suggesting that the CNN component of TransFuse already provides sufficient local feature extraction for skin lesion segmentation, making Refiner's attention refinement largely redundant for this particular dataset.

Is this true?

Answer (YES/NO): NO